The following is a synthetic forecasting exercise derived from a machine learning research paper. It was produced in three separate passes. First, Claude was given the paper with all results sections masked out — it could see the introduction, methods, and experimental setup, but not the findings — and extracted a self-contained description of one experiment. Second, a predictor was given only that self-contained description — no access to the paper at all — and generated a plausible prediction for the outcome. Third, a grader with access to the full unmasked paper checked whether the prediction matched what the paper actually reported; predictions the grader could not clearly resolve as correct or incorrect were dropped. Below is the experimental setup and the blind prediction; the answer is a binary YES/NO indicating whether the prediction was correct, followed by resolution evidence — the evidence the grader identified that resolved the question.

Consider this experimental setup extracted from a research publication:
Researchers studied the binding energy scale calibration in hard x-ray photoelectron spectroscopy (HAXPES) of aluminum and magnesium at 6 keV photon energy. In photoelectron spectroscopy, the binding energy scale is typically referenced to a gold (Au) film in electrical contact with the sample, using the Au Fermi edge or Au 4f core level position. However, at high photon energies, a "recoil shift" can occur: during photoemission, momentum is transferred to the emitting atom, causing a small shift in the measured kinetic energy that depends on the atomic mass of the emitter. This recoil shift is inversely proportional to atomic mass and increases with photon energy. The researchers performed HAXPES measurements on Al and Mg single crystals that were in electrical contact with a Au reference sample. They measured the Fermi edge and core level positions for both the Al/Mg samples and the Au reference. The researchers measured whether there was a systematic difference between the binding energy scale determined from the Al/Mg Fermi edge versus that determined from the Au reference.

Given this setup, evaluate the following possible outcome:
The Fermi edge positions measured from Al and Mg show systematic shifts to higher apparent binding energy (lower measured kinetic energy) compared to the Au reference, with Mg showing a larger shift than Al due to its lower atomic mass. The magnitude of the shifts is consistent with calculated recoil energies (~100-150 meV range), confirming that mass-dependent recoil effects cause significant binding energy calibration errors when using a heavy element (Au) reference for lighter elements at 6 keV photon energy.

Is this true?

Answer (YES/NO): NO